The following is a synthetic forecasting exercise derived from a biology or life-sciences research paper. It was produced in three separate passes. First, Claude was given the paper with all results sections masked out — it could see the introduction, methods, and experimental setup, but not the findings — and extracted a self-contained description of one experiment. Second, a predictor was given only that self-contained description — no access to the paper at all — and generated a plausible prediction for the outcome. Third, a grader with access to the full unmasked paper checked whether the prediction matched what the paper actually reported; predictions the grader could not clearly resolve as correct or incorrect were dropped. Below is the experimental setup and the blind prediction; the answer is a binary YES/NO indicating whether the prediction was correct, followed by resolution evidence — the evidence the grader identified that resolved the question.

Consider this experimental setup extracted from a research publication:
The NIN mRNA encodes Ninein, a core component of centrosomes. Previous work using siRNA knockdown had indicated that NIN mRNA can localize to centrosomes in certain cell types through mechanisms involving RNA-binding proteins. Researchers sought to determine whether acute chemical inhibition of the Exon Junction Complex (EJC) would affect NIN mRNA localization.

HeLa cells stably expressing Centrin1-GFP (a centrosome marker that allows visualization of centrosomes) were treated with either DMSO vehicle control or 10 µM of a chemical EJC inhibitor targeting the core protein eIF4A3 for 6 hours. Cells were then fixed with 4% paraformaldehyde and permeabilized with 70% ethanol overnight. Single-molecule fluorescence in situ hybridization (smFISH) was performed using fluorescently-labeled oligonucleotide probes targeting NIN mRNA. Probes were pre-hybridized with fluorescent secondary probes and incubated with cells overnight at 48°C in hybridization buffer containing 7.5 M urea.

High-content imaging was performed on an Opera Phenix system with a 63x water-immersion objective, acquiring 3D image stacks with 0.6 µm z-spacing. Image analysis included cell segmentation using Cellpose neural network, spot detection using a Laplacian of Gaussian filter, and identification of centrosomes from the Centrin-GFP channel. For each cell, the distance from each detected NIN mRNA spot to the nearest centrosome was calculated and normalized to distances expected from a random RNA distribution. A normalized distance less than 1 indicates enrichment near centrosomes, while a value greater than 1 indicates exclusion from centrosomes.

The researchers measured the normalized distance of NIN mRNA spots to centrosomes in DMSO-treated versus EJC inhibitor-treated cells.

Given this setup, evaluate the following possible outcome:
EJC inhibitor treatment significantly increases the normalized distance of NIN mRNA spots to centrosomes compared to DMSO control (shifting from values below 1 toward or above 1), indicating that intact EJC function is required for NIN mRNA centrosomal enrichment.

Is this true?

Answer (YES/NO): YES